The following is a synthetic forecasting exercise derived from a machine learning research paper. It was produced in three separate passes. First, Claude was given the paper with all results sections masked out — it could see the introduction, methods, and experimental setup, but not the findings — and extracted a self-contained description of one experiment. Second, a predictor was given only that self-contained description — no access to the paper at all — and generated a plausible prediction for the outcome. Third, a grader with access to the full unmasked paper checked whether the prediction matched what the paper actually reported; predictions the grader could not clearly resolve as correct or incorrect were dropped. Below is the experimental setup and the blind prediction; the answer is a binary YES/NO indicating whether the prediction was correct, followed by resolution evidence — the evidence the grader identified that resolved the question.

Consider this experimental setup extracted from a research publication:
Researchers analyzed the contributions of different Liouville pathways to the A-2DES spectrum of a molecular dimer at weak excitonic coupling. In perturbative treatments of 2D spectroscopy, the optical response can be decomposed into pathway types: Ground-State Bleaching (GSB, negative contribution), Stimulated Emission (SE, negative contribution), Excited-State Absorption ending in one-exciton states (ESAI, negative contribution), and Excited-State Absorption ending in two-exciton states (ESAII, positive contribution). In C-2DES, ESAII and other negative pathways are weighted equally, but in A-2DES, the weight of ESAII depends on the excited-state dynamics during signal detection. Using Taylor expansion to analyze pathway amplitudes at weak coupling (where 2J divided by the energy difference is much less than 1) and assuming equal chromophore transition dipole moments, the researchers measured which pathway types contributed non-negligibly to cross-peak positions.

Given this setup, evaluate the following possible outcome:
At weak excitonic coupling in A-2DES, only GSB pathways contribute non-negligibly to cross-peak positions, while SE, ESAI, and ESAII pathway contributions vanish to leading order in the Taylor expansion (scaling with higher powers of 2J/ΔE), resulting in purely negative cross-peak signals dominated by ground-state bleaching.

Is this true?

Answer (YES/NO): NO